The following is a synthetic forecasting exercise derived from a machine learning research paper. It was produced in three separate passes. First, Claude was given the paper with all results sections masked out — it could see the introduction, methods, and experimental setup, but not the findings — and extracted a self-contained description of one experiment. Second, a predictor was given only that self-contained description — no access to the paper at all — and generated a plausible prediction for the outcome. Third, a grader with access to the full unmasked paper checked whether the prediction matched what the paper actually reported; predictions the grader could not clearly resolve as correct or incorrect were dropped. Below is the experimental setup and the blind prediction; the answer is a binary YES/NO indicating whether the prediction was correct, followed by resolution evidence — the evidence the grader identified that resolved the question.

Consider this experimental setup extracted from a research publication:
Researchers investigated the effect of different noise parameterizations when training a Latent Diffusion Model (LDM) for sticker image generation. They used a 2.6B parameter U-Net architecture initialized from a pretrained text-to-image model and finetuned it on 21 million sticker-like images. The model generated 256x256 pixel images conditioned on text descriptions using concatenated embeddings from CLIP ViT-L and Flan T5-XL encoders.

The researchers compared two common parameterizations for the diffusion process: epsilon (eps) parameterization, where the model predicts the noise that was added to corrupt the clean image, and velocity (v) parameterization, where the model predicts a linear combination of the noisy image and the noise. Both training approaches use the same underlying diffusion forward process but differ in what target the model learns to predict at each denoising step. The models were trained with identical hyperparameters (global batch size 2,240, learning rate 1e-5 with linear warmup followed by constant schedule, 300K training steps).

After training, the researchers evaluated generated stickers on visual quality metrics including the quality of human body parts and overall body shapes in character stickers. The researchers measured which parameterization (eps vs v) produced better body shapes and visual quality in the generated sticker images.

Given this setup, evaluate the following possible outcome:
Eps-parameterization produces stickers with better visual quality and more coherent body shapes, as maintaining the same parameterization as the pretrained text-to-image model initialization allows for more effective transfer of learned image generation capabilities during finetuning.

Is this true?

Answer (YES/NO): NO